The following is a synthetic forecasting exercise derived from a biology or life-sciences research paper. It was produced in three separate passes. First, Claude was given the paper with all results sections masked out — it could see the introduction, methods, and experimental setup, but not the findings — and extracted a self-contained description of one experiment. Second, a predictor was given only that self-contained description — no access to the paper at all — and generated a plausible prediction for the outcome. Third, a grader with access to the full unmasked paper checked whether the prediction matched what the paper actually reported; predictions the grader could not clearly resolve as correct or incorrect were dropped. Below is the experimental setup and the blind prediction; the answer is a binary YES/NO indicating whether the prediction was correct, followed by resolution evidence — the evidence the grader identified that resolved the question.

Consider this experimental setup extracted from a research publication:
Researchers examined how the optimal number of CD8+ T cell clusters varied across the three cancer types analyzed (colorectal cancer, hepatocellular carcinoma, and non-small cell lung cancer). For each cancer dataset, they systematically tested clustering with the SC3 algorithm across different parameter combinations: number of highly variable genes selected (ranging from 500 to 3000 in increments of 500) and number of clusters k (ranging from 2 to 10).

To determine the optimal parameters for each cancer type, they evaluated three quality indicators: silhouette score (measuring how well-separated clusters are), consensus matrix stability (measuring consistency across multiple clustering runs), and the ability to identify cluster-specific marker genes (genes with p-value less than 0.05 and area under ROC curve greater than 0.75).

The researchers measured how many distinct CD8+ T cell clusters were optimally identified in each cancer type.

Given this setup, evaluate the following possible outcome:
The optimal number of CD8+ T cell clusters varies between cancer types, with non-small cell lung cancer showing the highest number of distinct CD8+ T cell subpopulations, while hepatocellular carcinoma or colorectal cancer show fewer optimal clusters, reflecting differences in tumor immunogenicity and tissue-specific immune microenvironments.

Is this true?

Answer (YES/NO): NO